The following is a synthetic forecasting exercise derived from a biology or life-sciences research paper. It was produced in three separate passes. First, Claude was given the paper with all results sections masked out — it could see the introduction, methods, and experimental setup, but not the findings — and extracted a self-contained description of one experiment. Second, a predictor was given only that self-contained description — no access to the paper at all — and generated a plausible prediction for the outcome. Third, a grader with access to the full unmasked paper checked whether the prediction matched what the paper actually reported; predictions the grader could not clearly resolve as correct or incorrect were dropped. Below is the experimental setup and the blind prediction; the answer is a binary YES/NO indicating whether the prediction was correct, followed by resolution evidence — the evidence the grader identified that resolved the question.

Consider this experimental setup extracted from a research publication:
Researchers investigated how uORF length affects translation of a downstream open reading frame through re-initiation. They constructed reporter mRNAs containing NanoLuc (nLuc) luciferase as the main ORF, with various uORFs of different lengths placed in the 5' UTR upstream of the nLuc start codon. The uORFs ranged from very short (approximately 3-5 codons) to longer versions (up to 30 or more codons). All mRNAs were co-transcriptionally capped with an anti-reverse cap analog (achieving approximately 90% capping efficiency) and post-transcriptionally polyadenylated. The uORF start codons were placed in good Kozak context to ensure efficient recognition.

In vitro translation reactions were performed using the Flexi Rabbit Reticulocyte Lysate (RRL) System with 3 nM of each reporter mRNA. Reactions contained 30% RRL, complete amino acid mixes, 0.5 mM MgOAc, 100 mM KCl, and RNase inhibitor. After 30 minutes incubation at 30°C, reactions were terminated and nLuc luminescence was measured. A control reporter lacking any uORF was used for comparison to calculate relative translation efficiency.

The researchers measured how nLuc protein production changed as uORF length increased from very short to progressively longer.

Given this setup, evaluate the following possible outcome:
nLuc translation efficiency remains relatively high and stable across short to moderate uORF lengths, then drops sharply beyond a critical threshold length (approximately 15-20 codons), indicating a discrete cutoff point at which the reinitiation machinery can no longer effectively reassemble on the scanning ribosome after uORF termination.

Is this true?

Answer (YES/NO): NO